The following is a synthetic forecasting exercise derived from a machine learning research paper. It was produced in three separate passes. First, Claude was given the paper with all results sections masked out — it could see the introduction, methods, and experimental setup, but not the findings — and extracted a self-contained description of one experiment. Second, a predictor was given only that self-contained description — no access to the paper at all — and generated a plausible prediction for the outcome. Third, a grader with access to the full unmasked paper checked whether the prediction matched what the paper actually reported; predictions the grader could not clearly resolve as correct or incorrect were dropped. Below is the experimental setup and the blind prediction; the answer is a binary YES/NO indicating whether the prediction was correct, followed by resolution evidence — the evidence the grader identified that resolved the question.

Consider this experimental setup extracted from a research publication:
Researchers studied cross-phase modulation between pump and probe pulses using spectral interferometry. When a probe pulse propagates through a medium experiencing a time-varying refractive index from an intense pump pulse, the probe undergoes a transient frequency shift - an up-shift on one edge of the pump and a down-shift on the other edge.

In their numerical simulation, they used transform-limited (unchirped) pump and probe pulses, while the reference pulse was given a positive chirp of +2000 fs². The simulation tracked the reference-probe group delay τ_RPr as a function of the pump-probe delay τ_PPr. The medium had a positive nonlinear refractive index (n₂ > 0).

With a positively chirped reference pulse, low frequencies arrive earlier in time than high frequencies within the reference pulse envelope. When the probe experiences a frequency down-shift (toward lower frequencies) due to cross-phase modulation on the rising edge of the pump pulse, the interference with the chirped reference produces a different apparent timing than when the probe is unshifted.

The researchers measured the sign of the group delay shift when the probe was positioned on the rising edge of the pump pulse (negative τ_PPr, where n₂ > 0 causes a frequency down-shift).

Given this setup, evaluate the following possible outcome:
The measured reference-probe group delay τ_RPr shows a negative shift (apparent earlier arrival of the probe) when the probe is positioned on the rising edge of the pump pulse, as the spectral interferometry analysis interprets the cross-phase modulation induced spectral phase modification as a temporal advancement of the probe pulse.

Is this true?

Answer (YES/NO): NO